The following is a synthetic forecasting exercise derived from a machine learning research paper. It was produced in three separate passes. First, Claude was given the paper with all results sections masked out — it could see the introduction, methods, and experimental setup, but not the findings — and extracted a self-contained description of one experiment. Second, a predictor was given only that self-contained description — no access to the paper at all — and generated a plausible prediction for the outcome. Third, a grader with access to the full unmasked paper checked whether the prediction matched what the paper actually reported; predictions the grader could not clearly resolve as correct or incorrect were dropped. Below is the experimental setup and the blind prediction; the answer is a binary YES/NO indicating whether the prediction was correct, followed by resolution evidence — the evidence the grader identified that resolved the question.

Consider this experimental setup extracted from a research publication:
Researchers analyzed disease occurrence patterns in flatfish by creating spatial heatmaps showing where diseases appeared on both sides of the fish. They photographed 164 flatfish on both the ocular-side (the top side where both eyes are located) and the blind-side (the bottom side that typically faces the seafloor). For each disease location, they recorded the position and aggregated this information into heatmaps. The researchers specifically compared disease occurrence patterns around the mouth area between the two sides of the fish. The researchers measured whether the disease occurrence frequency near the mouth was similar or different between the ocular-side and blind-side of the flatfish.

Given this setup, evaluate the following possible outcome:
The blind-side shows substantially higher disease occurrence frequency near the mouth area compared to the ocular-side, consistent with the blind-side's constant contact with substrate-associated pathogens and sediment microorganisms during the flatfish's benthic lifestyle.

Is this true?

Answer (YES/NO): YES